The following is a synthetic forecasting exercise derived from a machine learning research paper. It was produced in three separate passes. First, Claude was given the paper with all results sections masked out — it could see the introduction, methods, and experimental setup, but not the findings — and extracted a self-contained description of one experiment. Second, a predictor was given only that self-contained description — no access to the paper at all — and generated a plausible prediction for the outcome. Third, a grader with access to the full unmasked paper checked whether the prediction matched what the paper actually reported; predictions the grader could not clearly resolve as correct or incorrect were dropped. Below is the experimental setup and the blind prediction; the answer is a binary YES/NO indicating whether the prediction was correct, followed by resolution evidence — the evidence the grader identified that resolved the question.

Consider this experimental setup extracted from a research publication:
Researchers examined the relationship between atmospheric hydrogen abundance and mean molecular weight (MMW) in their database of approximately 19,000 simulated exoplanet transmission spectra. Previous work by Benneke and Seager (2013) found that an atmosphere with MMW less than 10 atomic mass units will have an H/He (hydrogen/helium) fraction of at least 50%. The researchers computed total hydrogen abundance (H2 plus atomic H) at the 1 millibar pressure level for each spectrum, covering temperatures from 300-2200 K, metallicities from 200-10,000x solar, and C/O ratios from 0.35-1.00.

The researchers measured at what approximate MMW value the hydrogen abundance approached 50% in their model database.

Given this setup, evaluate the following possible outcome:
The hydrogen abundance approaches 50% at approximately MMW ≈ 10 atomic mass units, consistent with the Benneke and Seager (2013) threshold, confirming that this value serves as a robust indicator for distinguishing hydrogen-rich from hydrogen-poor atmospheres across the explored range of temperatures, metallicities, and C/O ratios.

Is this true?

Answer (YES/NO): NO